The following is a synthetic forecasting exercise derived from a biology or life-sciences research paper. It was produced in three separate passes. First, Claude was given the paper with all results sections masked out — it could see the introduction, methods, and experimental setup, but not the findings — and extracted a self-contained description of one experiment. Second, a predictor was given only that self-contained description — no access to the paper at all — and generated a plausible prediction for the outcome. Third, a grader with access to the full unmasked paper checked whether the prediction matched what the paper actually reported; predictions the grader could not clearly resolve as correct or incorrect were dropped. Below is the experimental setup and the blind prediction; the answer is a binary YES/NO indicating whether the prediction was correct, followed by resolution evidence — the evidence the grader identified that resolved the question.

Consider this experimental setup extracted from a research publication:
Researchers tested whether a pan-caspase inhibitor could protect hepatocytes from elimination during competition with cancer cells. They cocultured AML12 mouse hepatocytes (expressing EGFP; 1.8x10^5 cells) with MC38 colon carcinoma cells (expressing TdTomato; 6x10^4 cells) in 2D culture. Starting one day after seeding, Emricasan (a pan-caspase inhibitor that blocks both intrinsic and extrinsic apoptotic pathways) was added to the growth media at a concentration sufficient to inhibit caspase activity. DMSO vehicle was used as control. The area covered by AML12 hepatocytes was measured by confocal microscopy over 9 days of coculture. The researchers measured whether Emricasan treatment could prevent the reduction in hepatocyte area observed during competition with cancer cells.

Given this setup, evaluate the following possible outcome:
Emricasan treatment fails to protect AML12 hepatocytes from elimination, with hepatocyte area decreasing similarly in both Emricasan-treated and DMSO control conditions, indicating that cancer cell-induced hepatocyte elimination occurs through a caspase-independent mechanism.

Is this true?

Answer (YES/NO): YES